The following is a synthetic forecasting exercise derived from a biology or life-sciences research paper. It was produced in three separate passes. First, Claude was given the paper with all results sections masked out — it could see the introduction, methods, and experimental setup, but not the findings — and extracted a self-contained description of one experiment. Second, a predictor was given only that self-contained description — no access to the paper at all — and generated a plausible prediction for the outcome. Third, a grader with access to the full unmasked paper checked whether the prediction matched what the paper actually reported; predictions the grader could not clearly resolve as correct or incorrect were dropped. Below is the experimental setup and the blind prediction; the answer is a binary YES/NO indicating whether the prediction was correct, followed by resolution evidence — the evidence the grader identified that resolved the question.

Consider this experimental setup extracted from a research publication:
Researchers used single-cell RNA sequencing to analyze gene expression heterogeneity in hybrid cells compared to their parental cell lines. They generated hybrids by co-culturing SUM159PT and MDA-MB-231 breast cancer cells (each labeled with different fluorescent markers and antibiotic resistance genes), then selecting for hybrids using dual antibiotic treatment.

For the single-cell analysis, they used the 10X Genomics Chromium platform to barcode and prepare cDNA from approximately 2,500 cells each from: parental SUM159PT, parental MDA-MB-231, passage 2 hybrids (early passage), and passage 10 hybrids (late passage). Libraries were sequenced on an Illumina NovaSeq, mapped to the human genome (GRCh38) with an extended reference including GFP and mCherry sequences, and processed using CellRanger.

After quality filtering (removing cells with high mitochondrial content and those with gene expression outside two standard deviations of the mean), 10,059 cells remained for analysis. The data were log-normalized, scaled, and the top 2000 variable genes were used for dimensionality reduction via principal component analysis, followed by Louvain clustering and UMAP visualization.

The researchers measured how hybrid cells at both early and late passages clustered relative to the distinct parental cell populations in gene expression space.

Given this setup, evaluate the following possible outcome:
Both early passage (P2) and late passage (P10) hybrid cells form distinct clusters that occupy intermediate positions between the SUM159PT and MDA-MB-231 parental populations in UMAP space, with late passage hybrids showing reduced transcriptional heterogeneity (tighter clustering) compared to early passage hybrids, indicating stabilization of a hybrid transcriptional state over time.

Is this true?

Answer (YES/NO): NO